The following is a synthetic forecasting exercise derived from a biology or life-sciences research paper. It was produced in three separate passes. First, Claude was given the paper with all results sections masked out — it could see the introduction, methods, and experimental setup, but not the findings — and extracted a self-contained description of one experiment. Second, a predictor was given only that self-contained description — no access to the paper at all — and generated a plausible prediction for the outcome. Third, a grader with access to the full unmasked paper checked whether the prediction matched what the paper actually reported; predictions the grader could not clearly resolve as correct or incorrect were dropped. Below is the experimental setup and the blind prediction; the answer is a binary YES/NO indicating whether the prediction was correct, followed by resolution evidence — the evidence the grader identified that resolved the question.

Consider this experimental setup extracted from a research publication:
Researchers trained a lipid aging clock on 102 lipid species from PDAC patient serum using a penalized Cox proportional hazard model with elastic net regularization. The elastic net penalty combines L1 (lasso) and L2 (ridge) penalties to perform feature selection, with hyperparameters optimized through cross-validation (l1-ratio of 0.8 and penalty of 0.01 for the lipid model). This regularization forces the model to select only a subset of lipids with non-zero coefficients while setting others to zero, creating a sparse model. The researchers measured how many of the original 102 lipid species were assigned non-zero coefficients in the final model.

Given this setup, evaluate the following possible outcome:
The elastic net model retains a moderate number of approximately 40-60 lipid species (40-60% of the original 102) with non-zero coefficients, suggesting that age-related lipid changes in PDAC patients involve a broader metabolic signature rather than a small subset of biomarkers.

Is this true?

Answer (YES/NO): NO